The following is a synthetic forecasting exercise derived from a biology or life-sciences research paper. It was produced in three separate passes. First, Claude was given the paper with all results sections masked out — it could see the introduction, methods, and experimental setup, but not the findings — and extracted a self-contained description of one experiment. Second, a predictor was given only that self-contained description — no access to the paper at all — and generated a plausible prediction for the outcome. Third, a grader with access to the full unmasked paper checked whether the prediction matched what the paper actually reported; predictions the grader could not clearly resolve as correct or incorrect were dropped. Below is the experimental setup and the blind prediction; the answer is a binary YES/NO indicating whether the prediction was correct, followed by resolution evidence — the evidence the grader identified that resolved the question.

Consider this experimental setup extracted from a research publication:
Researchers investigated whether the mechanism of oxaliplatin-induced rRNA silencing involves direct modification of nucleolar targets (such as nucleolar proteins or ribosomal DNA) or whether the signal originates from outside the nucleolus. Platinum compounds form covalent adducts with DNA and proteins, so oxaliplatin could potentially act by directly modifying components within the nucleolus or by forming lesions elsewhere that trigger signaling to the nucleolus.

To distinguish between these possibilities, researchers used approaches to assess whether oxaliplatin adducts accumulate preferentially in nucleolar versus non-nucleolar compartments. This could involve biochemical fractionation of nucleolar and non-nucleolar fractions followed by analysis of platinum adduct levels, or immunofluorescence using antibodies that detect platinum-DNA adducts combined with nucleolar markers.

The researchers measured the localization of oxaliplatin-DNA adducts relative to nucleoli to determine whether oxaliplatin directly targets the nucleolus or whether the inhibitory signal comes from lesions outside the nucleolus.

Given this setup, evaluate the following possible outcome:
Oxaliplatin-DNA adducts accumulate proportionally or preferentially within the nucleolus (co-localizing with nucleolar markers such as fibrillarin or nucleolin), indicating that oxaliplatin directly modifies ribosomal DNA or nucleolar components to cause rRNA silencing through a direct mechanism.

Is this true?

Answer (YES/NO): NO